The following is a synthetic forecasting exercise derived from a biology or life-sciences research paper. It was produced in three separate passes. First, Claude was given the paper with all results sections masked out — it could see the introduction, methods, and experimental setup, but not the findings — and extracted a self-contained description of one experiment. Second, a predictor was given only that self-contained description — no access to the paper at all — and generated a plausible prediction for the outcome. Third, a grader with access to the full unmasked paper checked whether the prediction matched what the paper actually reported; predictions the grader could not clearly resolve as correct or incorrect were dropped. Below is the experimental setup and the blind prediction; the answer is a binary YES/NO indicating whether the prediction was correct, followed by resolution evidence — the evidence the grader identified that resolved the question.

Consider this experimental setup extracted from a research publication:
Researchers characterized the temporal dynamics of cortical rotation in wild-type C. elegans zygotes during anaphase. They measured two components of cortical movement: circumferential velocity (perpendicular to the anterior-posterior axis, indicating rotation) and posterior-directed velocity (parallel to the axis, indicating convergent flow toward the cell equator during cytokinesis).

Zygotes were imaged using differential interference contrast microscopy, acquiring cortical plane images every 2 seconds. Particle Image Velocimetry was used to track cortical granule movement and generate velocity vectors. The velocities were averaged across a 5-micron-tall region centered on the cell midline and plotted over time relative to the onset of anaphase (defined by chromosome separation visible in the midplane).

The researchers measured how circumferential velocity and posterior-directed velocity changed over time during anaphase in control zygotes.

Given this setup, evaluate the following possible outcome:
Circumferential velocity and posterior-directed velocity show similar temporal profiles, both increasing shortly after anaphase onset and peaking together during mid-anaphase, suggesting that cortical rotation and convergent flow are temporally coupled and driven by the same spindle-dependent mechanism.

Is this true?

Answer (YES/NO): NO